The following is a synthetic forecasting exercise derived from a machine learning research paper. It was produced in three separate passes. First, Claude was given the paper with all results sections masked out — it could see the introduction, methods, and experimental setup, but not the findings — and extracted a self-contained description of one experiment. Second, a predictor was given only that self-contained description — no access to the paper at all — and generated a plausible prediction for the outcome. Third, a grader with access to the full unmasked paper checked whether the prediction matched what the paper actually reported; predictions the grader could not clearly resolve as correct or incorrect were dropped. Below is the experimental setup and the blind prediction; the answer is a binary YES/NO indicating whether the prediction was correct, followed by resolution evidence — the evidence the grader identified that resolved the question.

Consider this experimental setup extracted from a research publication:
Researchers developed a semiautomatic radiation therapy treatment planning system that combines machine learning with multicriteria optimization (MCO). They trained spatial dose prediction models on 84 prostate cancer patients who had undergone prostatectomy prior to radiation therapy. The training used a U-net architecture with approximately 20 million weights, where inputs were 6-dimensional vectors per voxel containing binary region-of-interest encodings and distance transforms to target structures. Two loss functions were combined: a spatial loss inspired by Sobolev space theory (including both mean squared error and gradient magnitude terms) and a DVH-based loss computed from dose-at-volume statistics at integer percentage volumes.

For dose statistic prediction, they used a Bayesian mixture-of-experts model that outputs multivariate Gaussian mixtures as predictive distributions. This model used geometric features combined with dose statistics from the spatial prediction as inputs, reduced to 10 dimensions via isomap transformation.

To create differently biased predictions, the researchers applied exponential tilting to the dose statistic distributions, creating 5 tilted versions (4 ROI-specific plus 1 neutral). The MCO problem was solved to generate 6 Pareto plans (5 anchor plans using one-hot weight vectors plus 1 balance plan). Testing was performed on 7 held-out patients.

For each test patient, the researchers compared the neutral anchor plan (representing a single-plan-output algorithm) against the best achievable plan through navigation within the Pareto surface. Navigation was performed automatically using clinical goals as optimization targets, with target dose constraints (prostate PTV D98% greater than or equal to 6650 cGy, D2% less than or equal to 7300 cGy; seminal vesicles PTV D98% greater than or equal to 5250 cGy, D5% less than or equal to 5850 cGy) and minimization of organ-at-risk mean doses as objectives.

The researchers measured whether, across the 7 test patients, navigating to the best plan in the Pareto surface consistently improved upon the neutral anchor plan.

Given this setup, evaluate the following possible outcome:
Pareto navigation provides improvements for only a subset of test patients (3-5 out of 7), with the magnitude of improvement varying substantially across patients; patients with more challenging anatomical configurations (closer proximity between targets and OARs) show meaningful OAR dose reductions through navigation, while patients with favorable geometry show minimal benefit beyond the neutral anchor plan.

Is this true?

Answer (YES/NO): NO